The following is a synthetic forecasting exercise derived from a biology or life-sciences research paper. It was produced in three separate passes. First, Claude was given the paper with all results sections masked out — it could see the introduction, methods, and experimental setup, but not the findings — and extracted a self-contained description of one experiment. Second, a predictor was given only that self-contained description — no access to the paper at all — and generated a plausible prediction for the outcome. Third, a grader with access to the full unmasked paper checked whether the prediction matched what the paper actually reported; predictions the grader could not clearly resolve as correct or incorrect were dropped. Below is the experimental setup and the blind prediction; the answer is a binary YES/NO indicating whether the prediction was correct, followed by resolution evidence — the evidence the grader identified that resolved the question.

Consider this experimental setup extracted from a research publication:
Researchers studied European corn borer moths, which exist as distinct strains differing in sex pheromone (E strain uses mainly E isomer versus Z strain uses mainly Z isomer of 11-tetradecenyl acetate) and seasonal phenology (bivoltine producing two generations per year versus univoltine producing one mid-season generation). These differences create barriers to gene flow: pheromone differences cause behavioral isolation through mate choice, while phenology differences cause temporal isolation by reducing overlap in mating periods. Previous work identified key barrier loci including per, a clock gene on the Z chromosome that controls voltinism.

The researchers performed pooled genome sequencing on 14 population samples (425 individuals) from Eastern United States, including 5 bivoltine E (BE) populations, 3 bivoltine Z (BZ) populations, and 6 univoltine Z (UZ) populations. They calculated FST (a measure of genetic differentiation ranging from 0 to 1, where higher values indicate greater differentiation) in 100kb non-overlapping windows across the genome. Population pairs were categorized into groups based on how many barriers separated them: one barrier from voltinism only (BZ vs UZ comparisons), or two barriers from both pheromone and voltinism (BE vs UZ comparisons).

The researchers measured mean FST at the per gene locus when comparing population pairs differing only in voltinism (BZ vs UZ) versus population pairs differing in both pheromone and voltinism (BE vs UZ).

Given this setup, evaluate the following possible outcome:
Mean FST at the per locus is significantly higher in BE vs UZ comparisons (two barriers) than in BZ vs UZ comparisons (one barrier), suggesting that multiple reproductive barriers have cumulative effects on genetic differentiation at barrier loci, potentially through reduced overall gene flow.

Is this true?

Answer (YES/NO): YES